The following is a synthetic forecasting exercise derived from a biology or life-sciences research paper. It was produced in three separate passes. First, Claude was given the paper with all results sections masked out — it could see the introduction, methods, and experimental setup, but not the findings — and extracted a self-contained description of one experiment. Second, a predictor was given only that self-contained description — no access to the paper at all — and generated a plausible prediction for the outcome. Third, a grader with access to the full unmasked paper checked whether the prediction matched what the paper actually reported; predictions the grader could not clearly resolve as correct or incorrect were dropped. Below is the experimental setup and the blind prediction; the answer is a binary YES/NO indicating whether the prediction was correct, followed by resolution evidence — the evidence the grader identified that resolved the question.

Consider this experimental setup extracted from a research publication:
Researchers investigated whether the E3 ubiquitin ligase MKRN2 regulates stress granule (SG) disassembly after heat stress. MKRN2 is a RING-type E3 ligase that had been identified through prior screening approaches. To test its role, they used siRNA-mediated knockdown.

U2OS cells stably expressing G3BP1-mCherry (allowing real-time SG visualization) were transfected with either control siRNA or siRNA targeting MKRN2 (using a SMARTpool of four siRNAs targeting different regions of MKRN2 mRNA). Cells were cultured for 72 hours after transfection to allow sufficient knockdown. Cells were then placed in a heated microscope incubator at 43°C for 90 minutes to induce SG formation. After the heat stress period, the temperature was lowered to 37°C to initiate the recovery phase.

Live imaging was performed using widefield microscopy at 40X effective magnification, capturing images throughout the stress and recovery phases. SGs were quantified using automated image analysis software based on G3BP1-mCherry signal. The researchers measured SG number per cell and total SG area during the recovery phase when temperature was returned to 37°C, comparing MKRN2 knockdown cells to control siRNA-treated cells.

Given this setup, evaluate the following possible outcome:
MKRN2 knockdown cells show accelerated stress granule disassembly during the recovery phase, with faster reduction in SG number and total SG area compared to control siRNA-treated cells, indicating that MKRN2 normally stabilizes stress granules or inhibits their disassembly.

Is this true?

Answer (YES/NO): NO